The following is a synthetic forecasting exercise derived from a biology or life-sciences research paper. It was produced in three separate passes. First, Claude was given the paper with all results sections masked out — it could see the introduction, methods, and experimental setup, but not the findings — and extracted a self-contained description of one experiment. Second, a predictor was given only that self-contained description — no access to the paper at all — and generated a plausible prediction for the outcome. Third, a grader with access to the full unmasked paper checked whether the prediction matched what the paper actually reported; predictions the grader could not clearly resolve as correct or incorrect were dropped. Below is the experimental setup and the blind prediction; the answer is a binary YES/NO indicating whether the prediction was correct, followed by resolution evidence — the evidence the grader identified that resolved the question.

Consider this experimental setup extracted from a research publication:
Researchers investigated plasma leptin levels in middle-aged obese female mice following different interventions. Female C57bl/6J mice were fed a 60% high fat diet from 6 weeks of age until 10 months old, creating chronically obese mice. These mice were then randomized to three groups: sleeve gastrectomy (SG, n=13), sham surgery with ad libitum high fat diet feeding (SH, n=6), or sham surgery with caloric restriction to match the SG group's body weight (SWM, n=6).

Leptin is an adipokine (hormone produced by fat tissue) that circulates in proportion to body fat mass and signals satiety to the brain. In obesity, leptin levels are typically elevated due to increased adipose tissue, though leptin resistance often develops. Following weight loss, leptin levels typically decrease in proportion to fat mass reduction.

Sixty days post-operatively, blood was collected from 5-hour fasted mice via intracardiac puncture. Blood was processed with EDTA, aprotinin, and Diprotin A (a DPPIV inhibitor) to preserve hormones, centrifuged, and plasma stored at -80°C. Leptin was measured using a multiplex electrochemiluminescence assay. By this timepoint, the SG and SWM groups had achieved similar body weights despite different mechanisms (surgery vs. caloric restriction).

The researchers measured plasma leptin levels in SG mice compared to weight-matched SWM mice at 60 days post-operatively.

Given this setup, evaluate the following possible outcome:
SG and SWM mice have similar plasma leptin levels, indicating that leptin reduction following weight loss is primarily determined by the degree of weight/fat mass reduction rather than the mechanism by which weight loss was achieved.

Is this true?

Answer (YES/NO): YES